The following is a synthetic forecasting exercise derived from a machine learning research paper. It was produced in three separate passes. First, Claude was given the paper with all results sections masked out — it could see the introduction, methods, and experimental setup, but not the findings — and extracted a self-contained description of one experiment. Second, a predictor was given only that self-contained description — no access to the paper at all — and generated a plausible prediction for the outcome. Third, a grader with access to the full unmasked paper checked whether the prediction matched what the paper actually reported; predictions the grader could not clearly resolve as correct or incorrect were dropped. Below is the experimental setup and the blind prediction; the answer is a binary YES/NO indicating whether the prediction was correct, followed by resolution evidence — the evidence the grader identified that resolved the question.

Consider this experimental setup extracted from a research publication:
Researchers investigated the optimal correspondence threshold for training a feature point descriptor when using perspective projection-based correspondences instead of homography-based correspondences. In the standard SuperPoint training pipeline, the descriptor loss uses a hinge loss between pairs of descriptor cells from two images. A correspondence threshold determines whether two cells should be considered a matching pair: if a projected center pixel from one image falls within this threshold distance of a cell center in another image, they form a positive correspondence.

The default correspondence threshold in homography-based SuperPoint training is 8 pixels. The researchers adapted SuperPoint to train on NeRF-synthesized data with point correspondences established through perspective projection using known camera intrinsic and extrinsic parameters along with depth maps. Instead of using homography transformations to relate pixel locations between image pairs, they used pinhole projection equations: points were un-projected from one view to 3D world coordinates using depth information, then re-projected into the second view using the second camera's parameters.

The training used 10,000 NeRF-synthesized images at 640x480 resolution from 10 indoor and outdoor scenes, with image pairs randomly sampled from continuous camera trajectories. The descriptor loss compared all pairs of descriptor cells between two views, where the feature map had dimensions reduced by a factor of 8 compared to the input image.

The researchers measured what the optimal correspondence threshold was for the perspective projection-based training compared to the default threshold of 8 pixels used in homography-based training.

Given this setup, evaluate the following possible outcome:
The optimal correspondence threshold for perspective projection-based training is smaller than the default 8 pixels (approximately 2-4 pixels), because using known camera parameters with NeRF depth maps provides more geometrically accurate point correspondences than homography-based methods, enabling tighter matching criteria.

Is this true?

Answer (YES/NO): YES